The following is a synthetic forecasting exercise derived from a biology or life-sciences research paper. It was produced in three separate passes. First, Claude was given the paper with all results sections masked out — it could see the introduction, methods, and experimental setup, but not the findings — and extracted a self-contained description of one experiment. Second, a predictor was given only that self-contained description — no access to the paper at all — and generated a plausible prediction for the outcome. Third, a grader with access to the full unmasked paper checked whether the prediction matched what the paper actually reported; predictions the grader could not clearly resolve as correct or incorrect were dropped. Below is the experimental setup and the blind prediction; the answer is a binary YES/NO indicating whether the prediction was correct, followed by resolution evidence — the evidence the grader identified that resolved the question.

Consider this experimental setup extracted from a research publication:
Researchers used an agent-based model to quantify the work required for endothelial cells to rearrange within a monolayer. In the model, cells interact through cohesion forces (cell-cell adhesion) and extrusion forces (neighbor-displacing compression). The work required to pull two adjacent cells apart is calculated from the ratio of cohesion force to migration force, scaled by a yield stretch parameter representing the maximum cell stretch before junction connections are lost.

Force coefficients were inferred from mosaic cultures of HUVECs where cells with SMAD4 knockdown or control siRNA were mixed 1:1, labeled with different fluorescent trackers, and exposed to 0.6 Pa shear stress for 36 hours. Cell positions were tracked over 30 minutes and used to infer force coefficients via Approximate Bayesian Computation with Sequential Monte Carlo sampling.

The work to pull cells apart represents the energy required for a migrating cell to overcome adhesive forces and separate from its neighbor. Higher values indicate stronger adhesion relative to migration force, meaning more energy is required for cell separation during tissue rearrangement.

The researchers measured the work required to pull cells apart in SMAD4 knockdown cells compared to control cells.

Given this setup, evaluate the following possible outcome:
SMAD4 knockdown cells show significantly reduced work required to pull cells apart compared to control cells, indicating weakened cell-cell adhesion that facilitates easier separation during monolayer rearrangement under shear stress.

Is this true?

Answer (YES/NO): NO